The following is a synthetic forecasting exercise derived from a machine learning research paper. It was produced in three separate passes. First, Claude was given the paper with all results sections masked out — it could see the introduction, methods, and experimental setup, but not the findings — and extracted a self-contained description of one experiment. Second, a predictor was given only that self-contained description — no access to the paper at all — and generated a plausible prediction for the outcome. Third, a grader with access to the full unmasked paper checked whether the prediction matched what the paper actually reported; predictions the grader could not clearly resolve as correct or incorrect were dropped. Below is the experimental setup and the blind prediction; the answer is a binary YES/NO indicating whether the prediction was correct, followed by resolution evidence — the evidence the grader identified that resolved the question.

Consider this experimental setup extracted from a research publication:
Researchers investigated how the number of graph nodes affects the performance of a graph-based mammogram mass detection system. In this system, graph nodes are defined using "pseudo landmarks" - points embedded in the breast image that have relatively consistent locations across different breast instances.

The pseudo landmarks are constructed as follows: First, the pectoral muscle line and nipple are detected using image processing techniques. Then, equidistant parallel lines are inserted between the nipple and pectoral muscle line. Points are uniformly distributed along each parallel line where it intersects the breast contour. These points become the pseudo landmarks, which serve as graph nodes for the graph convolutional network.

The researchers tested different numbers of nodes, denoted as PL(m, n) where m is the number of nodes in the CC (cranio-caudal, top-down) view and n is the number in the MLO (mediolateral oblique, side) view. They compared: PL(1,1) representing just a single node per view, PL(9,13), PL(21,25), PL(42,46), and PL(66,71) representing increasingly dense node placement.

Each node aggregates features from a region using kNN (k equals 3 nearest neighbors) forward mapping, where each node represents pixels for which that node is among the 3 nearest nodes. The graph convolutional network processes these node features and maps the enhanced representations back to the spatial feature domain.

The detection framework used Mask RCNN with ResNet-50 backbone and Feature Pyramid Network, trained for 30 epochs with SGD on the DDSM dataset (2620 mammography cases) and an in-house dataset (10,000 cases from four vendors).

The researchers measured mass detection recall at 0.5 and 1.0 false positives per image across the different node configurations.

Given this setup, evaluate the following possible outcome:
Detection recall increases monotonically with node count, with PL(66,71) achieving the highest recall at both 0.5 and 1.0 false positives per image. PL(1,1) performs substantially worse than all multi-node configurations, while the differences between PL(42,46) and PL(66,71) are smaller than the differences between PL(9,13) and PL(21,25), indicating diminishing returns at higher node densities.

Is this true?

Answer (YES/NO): NO